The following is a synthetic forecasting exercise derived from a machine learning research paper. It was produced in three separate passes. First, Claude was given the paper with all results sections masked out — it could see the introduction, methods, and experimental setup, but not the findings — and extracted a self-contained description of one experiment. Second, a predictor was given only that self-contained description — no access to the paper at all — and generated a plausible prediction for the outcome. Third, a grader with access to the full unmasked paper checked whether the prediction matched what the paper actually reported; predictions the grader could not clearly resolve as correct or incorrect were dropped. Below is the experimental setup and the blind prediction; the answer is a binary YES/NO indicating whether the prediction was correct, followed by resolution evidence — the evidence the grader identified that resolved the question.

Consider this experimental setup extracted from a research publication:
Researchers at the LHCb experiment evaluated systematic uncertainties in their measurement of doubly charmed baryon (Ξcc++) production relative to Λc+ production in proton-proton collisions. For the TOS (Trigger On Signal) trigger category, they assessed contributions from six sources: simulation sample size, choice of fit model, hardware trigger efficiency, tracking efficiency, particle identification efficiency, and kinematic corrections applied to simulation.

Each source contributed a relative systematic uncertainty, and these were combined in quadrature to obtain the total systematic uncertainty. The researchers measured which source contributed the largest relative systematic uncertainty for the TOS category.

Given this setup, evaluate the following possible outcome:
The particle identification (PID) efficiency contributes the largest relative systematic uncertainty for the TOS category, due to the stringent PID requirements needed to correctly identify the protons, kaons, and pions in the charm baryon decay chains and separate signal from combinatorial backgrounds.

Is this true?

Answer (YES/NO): NO